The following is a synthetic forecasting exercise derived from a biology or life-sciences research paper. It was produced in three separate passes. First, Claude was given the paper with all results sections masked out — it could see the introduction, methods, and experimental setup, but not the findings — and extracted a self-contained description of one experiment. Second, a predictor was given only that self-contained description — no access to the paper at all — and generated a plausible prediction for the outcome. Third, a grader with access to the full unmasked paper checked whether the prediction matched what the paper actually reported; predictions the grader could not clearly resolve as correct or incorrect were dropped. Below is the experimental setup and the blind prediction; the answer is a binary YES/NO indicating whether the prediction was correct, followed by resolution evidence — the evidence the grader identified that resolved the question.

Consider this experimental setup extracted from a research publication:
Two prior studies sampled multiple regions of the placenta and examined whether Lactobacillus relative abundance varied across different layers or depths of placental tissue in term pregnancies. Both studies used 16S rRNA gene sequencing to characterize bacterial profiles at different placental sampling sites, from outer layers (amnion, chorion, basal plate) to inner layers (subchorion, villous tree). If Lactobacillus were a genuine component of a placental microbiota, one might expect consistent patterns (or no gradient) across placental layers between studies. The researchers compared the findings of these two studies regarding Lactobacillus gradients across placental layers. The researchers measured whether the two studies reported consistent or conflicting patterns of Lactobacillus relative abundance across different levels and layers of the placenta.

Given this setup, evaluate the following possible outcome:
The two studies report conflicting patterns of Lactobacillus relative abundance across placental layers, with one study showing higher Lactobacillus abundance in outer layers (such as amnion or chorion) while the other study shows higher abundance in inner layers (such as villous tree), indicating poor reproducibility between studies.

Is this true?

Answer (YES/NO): YES